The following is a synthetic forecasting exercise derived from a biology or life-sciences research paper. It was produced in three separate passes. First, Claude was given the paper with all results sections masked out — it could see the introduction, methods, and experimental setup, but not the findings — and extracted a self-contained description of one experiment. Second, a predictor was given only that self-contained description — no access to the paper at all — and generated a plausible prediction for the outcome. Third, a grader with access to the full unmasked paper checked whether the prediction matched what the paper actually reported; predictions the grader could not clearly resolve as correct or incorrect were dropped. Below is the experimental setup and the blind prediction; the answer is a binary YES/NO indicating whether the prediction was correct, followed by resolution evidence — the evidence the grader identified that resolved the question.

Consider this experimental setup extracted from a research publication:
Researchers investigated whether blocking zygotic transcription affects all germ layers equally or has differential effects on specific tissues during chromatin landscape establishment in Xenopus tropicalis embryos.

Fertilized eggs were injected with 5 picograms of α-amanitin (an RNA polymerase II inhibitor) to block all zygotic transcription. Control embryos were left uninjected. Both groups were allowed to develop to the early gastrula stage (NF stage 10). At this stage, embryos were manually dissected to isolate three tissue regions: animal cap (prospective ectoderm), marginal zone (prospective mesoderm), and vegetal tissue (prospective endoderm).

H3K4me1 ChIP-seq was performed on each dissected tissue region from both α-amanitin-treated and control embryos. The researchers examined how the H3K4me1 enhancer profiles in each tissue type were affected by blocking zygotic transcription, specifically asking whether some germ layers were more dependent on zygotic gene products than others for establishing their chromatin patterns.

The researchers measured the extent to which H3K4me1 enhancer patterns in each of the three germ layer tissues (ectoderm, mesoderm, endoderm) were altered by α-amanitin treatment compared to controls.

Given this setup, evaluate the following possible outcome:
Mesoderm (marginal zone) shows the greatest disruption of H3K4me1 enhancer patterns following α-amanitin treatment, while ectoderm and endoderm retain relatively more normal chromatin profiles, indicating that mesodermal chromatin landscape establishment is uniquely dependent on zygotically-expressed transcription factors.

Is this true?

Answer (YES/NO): NO